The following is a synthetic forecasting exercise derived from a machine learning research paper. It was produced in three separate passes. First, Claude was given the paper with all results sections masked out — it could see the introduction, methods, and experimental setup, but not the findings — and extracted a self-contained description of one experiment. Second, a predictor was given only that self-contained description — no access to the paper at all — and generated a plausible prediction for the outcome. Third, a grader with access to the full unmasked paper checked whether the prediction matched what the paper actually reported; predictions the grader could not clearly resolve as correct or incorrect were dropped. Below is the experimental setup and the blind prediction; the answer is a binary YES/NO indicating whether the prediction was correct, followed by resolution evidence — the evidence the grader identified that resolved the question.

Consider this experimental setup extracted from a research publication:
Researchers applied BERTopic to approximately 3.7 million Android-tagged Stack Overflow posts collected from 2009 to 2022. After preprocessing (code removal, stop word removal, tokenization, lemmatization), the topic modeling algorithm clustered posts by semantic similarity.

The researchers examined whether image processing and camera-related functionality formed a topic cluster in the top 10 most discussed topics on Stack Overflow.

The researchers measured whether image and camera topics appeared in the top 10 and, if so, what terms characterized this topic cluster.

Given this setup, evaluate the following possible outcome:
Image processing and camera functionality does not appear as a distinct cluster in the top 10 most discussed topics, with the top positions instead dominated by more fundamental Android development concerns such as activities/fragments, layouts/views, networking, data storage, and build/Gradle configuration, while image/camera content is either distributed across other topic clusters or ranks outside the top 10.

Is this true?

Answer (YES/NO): NO